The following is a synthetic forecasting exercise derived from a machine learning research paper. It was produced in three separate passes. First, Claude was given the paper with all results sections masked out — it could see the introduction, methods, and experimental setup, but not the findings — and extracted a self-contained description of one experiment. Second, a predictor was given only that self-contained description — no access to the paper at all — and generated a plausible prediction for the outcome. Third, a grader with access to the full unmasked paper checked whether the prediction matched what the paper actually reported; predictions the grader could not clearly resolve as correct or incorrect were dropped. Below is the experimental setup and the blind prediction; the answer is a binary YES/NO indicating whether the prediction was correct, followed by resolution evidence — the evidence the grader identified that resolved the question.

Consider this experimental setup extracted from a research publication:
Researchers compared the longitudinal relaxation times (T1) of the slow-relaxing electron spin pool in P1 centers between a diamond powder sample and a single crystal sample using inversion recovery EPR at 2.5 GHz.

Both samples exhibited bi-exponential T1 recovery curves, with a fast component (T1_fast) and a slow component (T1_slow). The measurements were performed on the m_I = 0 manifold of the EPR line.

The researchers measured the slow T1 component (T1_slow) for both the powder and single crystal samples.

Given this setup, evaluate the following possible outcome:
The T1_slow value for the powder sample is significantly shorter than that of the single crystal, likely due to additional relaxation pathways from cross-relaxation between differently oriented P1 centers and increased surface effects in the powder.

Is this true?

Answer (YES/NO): NO